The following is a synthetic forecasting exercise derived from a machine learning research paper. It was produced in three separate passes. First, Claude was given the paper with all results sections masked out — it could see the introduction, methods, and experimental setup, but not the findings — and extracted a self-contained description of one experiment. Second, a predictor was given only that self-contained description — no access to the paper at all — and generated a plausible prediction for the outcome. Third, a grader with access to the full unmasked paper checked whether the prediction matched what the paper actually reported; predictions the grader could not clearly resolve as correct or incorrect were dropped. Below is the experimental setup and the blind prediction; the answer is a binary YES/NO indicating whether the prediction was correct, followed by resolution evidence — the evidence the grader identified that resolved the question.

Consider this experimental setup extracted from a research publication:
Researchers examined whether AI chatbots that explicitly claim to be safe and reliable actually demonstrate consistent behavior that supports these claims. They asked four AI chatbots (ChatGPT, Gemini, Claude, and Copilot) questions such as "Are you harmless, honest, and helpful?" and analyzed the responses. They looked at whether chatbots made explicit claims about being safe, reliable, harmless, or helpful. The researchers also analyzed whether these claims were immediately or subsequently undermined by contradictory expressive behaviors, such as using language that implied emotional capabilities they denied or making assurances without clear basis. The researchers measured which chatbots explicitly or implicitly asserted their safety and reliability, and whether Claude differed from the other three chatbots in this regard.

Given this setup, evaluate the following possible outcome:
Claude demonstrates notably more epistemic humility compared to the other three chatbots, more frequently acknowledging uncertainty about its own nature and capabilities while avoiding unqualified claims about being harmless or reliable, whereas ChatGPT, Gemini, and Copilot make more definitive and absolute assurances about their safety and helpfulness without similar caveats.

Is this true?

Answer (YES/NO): NO